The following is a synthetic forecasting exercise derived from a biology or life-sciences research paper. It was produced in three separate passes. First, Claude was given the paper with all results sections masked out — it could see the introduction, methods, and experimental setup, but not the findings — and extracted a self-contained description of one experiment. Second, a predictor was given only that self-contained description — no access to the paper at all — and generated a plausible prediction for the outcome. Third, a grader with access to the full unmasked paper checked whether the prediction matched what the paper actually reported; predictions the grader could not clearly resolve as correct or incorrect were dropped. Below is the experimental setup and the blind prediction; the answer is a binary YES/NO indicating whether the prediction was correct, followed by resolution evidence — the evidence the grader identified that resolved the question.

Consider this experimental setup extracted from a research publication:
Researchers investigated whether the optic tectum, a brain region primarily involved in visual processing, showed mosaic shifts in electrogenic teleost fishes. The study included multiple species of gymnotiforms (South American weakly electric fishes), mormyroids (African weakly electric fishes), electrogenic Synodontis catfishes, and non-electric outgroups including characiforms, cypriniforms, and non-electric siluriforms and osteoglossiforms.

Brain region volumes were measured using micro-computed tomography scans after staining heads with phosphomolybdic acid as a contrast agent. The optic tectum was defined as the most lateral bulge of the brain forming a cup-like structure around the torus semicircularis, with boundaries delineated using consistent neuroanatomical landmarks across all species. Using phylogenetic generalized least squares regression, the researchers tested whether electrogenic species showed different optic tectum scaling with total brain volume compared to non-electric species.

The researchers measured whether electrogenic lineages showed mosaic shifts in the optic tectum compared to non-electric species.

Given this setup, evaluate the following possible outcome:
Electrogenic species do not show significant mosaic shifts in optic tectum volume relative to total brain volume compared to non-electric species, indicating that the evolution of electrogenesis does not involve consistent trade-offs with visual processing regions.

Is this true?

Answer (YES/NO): NO